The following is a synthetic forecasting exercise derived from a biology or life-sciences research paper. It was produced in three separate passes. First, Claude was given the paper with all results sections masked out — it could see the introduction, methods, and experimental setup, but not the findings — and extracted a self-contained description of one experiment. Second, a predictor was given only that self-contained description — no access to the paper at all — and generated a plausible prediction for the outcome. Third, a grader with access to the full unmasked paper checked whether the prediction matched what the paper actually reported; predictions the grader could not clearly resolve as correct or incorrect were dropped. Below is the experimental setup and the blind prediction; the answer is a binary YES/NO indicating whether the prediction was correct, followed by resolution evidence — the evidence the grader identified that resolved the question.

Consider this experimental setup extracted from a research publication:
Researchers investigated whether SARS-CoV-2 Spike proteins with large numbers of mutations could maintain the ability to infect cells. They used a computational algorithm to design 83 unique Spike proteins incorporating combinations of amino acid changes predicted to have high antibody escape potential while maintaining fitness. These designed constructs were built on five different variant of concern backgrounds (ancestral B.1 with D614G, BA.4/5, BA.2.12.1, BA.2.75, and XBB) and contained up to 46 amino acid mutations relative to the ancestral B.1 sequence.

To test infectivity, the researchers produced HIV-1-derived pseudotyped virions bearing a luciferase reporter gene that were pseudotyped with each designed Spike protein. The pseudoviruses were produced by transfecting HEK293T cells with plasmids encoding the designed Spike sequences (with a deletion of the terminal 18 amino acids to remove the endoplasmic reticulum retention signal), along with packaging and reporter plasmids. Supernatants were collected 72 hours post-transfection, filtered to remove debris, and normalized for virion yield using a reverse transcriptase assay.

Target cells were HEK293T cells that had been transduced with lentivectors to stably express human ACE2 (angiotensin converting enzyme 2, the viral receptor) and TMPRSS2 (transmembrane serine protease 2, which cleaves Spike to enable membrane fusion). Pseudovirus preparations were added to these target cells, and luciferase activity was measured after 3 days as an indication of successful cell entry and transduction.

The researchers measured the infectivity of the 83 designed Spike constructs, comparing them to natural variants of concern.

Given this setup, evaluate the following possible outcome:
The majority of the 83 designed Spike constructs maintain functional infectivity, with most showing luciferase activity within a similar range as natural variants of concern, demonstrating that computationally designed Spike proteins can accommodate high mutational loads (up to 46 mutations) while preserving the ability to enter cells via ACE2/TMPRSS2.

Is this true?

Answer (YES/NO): YES